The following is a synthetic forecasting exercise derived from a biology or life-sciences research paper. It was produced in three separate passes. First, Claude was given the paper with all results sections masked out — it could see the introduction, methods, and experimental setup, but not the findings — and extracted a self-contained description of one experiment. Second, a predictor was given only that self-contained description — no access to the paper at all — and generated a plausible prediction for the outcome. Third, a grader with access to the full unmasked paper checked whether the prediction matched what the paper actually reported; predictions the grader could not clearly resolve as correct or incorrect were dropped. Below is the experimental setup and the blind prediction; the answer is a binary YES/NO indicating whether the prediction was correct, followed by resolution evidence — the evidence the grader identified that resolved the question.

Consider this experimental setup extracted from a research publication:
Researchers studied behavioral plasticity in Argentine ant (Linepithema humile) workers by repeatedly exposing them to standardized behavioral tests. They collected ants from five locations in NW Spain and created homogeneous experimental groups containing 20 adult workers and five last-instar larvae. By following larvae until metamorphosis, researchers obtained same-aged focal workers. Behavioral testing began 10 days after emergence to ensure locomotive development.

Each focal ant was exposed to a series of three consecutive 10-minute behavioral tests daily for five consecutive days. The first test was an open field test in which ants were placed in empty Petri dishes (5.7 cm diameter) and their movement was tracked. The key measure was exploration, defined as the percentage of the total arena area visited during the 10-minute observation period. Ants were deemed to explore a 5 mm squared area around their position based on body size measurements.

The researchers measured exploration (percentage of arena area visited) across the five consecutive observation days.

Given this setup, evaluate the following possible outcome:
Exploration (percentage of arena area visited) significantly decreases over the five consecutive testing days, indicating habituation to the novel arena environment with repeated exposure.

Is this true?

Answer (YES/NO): NO